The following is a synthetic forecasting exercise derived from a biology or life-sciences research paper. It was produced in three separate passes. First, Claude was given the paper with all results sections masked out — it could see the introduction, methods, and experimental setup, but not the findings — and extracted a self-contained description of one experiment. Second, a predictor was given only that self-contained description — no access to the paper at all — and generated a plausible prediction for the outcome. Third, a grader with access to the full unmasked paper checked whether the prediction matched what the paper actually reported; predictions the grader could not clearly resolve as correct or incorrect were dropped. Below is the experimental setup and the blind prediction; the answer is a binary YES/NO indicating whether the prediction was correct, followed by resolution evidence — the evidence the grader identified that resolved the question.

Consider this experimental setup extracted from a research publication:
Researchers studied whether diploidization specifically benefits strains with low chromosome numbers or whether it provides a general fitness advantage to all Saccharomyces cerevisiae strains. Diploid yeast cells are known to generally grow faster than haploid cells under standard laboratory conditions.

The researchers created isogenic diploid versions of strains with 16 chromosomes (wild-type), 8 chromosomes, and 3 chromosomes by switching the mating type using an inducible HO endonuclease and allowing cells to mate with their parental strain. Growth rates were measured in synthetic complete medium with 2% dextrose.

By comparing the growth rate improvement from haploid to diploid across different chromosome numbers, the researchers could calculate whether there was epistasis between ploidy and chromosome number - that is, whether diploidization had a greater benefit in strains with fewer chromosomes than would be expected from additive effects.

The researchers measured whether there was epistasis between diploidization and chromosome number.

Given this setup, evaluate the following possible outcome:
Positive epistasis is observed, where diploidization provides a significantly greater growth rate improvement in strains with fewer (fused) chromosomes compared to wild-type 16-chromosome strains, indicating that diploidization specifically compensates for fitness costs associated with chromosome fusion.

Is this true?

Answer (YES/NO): YES